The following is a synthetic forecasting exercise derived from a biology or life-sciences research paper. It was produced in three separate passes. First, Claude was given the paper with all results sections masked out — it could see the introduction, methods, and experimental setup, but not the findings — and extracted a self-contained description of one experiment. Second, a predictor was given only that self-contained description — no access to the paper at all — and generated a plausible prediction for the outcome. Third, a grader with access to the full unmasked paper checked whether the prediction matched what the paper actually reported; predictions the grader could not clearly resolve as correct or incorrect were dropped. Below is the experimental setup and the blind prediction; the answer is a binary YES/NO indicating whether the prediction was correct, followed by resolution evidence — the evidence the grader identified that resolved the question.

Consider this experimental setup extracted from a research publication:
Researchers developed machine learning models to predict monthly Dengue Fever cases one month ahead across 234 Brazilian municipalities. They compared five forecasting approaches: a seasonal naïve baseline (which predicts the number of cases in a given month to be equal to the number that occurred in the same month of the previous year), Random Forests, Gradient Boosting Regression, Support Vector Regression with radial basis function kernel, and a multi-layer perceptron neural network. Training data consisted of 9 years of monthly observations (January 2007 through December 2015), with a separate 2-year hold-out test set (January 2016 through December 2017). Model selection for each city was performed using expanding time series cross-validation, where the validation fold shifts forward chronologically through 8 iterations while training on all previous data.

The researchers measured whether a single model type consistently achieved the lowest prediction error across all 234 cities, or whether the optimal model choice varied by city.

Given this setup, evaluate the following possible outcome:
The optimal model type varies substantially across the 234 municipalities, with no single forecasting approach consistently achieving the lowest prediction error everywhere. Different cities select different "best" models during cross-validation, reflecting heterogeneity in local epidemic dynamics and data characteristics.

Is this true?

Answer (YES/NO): YES